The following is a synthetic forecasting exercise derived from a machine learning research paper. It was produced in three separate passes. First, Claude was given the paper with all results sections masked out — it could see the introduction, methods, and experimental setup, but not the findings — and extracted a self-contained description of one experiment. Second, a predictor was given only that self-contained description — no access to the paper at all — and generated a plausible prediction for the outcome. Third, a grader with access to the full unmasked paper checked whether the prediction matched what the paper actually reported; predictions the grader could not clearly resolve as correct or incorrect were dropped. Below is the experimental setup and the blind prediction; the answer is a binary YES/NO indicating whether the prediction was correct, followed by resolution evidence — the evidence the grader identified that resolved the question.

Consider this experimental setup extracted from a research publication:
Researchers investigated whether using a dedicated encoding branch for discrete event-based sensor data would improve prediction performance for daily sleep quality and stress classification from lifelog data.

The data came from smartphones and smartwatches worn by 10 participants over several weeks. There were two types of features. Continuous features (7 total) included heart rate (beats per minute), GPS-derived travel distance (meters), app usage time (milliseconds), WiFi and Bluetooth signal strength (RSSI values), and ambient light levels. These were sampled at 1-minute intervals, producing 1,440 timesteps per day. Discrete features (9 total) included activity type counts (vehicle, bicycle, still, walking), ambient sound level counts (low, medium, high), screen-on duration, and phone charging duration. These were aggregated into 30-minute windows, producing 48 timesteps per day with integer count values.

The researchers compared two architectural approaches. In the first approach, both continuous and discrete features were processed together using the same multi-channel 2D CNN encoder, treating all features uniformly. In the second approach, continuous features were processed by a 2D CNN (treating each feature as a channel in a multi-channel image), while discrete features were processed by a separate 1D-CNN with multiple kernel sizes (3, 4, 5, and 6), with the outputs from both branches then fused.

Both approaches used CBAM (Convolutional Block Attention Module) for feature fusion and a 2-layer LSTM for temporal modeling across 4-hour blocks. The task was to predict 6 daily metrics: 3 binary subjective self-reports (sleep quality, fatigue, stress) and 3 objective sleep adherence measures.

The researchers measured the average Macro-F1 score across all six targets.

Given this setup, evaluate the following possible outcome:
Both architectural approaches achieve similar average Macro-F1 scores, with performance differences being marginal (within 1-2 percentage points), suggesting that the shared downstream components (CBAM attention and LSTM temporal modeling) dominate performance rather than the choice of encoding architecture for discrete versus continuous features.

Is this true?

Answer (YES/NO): NO